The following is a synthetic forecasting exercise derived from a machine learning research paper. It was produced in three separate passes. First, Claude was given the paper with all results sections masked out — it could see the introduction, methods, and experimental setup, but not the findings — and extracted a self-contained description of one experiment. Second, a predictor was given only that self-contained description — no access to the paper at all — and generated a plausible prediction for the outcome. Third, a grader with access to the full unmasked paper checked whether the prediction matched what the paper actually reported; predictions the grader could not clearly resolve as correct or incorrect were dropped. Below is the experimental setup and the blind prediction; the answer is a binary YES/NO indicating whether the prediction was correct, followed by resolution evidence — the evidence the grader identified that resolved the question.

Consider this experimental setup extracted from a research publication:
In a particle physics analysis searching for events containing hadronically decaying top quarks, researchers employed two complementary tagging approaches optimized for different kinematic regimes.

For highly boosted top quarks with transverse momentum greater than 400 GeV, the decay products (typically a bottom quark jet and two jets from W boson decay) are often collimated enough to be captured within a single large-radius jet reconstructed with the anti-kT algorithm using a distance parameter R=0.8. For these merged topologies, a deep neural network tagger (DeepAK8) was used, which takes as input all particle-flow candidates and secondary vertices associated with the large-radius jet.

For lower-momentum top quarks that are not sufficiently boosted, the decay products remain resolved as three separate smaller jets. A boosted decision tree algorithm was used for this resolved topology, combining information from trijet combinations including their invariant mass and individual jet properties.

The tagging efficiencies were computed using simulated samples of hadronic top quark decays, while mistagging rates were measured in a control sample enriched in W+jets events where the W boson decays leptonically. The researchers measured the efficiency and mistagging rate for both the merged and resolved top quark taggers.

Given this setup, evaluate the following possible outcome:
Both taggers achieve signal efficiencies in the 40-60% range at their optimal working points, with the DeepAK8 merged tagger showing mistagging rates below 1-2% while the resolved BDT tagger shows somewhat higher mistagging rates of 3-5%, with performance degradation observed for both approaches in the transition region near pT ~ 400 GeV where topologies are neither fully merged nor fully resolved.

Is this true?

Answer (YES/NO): NO